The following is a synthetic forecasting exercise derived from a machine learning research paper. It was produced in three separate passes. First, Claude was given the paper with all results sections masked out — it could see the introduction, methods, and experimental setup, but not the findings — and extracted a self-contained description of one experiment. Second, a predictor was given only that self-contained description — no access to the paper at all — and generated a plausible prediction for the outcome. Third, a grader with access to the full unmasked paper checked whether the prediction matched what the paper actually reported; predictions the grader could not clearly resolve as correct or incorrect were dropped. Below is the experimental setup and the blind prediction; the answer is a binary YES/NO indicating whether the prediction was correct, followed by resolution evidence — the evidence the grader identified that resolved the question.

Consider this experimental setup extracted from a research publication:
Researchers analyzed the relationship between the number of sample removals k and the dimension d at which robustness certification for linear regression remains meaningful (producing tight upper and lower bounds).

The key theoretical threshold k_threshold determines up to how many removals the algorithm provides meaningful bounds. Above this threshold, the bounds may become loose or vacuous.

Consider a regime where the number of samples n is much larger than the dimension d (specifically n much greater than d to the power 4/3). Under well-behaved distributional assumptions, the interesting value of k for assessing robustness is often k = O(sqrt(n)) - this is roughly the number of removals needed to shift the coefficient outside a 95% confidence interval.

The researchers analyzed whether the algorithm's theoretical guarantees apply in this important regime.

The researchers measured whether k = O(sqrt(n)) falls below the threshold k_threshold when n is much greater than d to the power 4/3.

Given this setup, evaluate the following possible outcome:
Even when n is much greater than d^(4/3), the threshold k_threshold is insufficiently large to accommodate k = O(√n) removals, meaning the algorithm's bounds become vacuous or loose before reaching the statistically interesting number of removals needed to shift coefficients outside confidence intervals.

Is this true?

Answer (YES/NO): NO